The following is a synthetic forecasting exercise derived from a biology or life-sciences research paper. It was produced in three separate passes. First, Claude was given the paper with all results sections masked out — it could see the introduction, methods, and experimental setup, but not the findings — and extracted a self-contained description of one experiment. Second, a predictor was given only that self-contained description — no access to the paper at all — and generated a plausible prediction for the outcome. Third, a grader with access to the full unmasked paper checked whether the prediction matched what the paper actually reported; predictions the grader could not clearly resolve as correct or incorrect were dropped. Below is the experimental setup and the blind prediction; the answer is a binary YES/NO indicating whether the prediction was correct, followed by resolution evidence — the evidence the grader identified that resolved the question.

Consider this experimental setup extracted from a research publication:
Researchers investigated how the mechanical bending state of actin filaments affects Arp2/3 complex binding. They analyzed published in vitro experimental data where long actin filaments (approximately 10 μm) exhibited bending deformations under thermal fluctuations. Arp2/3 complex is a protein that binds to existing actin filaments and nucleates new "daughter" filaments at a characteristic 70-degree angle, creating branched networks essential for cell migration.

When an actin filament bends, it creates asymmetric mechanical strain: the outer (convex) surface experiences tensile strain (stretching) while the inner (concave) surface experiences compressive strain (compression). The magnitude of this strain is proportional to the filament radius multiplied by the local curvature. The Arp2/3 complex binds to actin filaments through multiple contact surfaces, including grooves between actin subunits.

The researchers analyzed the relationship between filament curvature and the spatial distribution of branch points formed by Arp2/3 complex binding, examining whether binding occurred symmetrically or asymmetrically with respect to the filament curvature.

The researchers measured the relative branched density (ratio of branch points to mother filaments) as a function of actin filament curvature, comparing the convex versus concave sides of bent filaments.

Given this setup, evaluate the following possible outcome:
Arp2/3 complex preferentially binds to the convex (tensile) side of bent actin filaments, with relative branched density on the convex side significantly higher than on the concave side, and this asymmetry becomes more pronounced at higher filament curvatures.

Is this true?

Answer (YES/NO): YES